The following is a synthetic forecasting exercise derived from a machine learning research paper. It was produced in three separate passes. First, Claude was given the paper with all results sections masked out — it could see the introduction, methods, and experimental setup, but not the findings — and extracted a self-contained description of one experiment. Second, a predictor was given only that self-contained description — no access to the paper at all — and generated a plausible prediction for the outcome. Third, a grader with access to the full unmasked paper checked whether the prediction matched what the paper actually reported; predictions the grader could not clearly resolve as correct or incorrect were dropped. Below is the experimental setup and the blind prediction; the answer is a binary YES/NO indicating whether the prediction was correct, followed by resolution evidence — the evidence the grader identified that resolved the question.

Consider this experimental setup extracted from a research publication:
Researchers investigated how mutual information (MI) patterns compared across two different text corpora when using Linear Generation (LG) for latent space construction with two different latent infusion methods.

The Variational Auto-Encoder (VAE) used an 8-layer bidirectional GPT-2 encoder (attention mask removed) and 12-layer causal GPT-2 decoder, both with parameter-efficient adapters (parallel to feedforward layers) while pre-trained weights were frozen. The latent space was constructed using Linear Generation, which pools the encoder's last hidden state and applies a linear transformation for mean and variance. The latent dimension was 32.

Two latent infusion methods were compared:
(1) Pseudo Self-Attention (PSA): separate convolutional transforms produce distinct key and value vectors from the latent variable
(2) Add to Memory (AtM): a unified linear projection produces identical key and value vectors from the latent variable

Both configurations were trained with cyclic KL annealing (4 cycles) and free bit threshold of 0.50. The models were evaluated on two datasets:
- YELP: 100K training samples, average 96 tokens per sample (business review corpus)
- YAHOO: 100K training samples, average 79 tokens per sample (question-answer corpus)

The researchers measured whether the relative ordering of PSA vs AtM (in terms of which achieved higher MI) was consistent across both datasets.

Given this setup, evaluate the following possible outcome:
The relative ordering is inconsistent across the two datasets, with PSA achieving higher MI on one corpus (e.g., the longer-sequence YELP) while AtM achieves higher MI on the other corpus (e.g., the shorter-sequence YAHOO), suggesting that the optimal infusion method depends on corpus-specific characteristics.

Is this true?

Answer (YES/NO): NO